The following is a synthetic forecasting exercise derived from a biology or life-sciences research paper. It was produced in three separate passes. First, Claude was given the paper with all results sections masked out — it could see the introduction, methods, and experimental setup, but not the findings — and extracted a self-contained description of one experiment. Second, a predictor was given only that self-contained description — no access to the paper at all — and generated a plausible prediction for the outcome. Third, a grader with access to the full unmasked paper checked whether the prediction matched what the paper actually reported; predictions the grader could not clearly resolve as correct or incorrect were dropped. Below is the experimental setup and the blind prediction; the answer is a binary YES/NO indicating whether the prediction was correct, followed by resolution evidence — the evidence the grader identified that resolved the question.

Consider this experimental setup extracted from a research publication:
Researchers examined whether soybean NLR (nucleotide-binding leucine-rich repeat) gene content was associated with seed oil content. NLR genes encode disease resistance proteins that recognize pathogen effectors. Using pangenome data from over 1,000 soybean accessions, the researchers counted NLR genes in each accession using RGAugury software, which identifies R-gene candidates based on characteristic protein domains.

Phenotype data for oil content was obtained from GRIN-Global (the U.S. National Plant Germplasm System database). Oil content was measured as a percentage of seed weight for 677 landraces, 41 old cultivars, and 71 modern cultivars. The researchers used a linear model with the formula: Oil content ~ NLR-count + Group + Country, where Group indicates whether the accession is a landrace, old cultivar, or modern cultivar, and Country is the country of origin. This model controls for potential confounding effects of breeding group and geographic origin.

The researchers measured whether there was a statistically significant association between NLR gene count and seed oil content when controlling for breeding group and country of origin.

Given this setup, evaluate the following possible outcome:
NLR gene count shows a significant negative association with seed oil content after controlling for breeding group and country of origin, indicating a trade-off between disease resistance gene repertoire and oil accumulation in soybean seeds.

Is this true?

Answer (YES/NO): NO